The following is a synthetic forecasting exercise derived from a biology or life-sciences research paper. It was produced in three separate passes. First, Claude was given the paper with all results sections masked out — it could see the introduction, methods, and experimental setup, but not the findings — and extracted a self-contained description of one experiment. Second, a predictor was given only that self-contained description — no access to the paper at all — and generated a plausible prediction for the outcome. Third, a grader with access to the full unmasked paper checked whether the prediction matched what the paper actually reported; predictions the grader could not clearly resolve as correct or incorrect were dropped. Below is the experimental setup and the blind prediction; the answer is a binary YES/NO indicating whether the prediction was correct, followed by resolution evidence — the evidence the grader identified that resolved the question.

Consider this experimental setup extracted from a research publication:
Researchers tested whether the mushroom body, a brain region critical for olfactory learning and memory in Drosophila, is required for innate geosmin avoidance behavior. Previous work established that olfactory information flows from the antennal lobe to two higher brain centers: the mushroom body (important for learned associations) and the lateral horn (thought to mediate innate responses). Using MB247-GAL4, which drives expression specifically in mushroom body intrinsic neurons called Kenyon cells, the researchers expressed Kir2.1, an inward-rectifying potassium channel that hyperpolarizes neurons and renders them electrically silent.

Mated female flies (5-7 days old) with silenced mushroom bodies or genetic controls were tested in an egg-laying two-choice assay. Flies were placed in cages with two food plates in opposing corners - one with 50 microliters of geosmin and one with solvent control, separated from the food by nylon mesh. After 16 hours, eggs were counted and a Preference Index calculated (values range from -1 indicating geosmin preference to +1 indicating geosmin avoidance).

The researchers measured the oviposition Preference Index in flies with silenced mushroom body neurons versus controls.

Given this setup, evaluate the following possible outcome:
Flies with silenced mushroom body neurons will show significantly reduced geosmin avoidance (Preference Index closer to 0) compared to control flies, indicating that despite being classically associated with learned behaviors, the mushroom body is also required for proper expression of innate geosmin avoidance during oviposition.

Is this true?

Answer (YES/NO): NO